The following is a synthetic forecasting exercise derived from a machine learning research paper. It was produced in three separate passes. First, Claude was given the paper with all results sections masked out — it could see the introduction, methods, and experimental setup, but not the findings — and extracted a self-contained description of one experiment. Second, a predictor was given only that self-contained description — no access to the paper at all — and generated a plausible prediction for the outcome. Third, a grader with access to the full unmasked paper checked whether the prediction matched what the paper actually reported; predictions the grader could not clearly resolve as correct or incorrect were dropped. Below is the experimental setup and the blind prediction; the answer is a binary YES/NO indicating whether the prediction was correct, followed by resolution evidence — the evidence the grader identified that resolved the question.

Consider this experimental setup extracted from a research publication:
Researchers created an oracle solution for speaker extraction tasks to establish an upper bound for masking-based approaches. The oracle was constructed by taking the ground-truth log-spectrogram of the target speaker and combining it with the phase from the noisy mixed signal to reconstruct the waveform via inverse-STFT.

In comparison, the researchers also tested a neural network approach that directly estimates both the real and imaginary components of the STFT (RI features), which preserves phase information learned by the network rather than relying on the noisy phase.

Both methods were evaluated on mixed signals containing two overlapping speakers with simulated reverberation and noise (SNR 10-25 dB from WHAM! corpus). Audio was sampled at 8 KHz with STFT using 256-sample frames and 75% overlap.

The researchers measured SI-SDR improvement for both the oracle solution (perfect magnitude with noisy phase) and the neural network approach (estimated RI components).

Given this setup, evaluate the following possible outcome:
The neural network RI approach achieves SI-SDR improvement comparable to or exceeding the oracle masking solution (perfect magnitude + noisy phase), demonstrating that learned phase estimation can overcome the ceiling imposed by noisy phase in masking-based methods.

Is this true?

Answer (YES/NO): YES